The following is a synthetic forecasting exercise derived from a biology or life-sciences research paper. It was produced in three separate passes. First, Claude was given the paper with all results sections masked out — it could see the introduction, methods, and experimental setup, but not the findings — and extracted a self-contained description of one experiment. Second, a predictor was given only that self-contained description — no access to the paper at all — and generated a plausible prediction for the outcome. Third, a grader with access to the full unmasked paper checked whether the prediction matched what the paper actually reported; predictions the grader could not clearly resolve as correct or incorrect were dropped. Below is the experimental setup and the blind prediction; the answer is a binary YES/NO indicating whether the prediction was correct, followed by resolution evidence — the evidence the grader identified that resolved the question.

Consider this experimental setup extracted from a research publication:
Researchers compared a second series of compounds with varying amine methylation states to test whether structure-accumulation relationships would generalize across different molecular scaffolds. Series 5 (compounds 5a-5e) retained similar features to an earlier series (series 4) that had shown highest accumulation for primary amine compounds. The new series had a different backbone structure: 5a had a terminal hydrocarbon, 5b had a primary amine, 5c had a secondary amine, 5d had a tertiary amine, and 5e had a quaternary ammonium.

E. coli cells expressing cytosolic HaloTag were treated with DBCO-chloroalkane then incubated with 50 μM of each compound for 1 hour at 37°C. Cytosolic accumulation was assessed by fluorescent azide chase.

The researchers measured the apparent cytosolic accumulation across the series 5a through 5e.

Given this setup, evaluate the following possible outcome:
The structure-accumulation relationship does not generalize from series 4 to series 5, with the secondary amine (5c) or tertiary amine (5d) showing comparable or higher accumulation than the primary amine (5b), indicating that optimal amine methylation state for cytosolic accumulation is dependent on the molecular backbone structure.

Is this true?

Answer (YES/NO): NO